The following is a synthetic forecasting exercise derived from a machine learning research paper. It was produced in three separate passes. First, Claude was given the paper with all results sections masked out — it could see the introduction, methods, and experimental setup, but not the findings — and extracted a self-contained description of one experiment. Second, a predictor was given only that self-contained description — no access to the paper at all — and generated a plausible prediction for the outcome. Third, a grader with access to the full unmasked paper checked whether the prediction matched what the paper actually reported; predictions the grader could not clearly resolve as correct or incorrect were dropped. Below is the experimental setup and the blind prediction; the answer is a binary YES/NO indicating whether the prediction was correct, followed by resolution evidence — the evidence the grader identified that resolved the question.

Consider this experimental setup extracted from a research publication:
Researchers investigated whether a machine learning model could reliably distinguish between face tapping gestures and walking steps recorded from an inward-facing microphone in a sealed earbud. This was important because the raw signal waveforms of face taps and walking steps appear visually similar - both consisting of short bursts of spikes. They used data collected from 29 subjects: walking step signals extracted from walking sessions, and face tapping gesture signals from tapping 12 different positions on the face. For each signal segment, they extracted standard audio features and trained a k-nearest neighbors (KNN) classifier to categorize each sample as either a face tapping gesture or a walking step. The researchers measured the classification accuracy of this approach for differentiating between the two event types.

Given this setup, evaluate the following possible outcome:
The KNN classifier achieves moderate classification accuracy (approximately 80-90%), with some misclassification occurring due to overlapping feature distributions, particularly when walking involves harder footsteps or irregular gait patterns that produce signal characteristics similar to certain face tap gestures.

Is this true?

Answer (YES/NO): NO